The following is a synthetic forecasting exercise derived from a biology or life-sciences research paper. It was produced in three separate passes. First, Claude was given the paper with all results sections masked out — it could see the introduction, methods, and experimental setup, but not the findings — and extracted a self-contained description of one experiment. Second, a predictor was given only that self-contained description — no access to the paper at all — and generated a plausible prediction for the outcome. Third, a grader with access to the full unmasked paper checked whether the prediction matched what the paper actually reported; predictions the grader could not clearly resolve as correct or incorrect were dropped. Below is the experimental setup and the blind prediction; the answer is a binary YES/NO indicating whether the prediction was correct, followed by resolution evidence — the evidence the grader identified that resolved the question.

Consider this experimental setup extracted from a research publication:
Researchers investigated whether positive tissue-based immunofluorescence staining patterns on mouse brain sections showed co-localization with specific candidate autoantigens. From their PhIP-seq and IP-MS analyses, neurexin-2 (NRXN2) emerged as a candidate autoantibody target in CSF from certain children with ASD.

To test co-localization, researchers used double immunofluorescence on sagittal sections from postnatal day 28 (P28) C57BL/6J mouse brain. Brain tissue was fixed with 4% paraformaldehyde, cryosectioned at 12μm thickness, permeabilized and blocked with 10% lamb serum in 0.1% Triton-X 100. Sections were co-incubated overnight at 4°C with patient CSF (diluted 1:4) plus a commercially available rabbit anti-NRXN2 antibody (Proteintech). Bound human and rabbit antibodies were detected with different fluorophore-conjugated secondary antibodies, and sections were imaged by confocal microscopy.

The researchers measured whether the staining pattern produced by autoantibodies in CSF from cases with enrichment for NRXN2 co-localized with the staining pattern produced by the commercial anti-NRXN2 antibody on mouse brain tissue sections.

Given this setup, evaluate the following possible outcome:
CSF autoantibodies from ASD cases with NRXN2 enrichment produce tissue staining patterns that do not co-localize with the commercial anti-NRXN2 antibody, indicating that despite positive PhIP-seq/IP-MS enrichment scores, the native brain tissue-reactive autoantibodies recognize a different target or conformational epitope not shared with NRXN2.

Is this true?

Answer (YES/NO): NO